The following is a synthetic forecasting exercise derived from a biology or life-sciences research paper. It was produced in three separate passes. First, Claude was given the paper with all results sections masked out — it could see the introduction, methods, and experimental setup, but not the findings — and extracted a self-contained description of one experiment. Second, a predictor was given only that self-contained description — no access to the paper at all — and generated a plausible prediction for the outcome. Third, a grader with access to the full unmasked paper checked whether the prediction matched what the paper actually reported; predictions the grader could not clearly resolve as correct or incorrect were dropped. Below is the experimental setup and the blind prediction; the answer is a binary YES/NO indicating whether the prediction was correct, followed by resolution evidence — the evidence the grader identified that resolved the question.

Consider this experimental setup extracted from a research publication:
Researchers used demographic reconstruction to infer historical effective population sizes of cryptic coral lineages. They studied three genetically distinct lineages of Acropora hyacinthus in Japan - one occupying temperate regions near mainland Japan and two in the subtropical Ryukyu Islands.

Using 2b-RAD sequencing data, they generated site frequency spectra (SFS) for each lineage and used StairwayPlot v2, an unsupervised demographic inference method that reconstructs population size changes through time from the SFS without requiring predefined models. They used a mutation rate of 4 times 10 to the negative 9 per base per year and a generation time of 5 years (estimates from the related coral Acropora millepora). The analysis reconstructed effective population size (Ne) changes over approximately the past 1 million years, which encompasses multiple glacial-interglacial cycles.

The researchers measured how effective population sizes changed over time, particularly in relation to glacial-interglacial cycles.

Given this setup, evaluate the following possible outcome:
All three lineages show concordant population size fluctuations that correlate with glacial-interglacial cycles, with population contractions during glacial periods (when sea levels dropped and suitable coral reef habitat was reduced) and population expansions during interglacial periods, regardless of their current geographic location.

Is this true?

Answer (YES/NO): NO